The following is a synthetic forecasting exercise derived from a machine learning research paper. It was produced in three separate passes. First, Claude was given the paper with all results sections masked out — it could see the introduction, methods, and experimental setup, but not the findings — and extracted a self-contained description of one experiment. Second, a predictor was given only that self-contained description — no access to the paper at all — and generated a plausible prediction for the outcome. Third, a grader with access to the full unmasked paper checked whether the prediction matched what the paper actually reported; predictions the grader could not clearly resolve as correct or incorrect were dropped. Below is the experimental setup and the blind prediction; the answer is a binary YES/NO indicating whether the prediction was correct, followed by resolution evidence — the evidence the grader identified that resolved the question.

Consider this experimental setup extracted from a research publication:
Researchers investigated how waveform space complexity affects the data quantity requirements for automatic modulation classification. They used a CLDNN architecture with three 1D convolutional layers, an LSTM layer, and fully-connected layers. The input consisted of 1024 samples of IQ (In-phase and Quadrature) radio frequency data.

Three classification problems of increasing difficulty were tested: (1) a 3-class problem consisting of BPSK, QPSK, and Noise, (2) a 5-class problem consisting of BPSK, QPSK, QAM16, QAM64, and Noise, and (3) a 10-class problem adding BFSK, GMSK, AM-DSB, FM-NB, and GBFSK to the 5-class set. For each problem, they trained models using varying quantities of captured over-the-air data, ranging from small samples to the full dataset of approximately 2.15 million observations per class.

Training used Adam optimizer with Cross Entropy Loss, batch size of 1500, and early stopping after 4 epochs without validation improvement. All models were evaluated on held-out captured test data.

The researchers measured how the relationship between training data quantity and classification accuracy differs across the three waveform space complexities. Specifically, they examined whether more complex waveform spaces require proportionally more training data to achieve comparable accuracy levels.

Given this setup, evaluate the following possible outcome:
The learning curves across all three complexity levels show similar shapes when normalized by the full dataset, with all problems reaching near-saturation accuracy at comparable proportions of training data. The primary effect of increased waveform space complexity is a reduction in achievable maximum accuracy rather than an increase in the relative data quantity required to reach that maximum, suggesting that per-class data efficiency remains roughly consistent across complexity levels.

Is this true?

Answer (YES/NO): NO